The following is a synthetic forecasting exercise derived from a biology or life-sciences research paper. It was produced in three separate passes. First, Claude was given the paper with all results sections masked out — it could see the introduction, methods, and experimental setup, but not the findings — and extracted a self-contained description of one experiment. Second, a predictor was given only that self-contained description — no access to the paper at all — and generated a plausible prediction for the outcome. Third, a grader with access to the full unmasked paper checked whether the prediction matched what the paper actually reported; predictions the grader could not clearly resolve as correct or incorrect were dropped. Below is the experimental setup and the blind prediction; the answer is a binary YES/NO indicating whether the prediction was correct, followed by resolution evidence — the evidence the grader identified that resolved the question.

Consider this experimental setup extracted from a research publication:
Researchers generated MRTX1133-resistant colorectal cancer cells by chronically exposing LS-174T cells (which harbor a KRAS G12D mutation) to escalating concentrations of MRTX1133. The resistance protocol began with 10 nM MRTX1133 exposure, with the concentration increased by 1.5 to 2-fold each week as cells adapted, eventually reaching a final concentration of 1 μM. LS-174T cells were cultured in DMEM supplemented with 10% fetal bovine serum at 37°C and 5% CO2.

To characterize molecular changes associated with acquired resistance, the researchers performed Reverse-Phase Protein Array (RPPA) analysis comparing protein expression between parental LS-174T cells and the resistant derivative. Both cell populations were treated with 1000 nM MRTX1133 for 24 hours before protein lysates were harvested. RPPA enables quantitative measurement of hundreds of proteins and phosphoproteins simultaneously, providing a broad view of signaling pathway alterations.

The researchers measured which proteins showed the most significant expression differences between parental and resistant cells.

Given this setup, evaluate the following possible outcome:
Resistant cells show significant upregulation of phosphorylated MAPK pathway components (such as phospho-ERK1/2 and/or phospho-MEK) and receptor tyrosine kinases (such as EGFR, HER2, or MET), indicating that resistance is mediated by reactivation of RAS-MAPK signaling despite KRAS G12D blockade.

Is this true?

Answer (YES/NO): NO